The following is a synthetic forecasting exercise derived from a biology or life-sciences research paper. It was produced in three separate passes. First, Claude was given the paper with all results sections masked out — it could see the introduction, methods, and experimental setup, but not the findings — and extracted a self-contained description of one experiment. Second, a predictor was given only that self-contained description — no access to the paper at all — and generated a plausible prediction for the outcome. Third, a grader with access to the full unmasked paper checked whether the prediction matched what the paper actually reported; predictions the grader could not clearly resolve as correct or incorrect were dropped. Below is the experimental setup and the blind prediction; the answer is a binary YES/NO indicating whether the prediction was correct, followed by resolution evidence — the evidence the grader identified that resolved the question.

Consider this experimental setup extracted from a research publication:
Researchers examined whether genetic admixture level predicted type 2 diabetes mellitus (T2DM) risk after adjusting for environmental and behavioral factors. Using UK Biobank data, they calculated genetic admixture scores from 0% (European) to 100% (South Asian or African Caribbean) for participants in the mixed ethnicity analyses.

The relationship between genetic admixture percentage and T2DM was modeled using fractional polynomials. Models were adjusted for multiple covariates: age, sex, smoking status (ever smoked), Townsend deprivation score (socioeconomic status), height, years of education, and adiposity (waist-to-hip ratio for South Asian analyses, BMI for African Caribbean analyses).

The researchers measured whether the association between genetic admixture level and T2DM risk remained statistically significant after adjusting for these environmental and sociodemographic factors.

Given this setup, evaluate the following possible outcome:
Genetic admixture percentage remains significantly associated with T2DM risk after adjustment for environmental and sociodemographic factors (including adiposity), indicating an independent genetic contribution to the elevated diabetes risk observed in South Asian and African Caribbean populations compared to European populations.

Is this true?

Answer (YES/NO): YES